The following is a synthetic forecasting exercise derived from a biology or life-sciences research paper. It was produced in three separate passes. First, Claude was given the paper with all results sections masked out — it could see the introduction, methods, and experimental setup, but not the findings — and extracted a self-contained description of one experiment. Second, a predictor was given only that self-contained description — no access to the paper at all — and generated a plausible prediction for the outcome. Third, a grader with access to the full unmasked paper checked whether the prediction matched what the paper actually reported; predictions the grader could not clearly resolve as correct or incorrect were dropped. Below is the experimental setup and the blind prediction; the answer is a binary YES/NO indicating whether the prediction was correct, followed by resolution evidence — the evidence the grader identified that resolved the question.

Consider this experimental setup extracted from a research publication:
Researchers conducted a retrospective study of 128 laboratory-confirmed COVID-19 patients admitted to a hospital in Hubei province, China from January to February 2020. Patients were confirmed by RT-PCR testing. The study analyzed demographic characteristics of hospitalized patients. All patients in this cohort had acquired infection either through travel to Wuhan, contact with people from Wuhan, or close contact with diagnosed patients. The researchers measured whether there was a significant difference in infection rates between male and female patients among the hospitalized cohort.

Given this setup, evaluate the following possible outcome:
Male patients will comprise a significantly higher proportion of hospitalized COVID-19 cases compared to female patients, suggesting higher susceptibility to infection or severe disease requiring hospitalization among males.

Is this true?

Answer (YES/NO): NO